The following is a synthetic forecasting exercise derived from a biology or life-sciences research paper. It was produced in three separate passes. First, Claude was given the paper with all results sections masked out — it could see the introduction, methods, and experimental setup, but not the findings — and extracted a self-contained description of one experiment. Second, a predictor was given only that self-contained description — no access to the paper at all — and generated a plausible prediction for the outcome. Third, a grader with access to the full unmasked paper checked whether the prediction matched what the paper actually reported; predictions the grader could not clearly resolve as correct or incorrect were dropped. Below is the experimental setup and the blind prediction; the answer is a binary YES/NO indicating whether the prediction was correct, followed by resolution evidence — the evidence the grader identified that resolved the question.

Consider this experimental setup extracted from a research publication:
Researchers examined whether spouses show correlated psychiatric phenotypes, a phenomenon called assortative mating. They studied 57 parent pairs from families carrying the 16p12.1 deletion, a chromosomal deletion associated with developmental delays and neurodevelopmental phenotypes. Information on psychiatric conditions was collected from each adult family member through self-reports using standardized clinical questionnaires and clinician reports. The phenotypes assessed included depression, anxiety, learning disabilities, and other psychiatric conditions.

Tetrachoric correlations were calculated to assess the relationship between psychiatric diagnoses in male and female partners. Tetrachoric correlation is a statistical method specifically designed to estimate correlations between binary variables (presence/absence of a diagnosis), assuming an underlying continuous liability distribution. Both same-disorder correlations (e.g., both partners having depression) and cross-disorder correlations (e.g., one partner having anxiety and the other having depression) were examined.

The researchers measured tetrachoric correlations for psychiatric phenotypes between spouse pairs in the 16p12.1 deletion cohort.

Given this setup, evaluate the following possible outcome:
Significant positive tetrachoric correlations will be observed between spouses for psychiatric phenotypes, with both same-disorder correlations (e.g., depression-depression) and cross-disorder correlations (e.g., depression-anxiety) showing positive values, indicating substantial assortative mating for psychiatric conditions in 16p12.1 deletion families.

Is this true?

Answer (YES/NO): YES